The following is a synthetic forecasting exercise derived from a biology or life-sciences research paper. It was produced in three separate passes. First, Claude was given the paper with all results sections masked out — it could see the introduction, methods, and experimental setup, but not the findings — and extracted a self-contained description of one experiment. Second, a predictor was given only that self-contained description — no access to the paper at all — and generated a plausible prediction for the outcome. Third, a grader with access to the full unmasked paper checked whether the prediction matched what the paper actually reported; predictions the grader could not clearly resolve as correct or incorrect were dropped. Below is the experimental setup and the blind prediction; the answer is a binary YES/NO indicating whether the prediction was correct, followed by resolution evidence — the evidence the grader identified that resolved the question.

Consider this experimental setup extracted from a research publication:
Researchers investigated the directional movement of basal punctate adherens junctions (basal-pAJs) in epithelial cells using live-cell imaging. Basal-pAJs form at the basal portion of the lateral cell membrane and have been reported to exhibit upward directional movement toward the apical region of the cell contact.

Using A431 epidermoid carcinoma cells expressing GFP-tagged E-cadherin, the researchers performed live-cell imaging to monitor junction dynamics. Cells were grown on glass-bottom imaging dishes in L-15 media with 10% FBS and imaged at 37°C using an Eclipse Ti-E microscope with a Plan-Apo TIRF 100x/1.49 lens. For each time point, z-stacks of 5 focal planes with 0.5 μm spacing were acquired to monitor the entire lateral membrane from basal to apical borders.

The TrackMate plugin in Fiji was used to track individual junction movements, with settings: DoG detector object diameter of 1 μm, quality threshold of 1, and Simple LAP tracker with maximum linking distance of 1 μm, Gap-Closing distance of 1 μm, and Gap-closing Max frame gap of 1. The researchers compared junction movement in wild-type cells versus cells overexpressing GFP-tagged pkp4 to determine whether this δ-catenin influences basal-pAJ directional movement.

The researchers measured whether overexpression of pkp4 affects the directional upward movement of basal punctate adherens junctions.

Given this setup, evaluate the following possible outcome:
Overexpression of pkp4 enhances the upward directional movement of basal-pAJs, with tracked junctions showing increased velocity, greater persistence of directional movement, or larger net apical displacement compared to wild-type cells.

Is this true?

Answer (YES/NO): NO